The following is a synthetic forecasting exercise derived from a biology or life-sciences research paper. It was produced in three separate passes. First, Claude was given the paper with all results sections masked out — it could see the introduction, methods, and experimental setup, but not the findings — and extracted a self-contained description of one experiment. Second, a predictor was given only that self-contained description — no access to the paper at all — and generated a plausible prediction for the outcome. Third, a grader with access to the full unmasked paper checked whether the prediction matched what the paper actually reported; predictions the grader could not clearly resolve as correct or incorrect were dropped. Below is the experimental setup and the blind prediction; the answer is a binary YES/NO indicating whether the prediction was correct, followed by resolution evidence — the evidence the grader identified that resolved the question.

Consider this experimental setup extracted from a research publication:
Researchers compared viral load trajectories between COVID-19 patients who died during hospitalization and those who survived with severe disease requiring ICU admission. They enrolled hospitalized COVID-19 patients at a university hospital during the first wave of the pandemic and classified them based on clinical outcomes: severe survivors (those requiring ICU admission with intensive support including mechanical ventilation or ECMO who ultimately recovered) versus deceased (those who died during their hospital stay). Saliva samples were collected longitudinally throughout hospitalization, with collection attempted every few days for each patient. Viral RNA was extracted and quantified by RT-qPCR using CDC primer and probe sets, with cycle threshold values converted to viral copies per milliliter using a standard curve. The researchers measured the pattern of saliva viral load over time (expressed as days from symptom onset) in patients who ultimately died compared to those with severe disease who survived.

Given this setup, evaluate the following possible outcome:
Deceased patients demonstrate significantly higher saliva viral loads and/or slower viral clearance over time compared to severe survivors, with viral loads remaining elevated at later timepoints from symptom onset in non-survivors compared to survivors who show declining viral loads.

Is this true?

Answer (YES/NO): YES